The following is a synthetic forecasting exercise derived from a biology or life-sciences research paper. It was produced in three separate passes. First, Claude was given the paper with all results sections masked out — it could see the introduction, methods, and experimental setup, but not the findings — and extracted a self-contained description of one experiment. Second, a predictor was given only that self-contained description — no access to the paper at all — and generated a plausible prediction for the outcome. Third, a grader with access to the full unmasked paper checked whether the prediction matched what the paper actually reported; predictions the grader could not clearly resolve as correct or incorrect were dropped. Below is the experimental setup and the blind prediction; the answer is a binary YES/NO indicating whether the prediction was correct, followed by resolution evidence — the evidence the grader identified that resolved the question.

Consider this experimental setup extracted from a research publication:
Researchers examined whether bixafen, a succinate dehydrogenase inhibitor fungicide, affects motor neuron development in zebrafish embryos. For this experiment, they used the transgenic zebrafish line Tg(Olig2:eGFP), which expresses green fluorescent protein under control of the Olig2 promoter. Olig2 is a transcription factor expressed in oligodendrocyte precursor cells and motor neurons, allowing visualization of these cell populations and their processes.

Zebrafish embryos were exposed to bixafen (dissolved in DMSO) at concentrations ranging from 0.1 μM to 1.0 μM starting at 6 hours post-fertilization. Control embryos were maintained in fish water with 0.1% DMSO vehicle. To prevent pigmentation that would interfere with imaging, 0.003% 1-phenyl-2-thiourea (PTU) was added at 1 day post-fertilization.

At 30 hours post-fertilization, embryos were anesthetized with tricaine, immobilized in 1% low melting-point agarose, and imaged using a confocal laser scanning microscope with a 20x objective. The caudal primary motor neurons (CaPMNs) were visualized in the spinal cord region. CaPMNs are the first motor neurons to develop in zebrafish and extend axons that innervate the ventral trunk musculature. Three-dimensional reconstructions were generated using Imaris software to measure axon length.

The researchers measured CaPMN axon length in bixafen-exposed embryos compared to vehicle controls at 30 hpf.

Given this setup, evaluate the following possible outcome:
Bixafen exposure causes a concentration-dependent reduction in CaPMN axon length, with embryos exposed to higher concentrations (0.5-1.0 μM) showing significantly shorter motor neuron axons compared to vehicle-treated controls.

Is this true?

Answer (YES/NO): YES